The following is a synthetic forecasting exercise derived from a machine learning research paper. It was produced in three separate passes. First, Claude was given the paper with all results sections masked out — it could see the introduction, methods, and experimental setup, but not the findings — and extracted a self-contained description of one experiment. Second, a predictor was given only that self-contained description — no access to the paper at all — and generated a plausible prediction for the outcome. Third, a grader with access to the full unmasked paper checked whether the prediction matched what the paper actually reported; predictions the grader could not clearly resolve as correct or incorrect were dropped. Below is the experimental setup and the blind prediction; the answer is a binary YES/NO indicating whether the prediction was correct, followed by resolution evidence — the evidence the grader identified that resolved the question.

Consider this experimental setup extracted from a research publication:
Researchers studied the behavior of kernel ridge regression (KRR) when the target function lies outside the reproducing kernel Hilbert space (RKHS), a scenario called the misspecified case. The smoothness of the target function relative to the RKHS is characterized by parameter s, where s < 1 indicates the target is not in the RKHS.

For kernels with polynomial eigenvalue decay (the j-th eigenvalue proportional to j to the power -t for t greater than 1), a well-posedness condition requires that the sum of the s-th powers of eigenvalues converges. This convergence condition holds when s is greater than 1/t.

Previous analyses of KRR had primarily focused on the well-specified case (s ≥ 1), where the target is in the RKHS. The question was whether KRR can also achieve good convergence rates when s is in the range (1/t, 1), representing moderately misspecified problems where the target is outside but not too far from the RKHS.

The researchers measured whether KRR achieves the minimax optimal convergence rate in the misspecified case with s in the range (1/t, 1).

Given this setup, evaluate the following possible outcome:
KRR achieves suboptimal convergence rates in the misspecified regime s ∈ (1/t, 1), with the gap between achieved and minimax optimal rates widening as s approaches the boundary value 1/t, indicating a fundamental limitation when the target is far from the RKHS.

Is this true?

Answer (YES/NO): NO